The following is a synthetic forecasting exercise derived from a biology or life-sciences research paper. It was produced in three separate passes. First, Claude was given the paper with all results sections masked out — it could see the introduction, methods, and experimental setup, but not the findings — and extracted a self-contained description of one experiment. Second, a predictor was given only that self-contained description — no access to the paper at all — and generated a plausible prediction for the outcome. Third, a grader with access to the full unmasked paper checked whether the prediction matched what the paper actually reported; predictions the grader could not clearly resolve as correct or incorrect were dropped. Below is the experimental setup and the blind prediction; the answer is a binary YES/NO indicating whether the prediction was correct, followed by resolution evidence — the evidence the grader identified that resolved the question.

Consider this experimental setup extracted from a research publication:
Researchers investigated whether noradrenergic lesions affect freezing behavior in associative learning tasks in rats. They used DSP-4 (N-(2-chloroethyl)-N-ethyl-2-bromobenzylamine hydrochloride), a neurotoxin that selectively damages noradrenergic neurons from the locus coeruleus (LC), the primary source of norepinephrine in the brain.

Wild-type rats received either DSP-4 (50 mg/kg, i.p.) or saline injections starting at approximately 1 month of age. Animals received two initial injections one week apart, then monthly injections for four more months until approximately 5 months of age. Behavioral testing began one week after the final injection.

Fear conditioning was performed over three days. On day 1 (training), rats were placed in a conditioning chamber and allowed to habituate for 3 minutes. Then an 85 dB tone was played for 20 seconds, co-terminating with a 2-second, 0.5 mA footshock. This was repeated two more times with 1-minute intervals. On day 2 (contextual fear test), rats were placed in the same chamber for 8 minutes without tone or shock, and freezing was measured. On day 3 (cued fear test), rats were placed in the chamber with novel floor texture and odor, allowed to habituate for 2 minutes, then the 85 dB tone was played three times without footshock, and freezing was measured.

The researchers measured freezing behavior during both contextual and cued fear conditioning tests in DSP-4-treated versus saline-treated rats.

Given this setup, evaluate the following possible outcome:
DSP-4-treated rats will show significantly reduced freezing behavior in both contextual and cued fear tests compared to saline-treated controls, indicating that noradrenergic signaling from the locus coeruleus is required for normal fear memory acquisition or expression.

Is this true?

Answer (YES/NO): NO